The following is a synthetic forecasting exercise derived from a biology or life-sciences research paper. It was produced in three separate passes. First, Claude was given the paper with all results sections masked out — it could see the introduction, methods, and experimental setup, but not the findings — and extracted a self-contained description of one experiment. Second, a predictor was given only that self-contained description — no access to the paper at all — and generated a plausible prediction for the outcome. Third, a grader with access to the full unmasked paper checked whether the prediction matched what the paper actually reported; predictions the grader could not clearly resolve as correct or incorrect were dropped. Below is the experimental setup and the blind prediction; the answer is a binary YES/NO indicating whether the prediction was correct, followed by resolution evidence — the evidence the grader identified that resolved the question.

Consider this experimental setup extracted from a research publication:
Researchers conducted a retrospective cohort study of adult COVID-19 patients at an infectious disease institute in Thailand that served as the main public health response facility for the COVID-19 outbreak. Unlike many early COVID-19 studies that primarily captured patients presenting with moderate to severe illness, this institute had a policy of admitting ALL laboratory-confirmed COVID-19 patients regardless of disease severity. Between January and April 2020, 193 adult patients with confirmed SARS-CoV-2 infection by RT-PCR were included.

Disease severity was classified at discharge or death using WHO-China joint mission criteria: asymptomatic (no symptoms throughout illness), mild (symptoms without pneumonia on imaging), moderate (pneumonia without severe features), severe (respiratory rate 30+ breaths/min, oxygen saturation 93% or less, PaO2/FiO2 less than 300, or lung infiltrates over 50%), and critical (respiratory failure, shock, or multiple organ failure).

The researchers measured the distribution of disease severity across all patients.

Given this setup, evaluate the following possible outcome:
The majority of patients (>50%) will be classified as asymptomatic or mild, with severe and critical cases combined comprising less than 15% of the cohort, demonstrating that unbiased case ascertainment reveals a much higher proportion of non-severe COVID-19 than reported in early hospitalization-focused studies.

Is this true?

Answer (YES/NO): NO